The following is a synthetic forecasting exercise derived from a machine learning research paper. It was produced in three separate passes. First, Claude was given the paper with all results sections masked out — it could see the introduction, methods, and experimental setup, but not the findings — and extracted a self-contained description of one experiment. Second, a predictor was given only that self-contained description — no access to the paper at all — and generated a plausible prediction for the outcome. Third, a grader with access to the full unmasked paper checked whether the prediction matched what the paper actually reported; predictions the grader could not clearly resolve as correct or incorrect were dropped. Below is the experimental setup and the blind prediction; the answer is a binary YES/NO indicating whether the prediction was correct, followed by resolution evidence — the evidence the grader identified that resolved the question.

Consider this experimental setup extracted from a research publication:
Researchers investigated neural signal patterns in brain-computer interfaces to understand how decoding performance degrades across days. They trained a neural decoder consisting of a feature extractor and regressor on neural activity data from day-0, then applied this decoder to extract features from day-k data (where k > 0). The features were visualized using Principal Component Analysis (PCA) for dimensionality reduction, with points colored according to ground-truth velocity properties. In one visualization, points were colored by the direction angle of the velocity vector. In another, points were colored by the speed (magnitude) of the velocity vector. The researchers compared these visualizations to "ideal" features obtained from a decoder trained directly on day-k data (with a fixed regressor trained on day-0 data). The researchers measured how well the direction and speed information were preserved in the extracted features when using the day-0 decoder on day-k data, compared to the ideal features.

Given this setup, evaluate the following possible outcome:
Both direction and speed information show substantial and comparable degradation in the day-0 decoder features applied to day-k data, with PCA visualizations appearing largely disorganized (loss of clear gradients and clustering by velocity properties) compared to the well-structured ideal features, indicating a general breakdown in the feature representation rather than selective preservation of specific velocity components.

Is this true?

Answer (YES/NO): NO